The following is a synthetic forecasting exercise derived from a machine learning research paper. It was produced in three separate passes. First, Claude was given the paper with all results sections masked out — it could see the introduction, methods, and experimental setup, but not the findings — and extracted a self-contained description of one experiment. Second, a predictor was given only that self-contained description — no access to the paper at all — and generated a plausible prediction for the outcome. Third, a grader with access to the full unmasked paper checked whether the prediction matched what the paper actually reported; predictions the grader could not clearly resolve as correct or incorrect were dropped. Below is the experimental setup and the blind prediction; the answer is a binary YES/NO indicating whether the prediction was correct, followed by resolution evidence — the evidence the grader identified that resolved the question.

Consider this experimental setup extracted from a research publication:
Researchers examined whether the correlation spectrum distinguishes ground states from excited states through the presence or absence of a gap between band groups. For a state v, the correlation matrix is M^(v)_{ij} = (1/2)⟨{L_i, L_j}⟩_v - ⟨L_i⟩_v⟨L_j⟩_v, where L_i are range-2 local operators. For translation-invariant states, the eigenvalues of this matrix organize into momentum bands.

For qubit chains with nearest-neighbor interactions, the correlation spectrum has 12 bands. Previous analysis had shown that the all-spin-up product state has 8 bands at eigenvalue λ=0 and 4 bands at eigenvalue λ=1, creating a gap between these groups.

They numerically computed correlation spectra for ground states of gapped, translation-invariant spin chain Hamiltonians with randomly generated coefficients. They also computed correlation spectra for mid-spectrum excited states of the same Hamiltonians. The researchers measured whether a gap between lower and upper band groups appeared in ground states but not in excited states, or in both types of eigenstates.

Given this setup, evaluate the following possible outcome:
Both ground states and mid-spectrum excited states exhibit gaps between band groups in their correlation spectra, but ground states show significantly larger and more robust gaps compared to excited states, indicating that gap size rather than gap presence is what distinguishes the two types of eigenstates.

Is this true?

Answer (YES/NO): NO